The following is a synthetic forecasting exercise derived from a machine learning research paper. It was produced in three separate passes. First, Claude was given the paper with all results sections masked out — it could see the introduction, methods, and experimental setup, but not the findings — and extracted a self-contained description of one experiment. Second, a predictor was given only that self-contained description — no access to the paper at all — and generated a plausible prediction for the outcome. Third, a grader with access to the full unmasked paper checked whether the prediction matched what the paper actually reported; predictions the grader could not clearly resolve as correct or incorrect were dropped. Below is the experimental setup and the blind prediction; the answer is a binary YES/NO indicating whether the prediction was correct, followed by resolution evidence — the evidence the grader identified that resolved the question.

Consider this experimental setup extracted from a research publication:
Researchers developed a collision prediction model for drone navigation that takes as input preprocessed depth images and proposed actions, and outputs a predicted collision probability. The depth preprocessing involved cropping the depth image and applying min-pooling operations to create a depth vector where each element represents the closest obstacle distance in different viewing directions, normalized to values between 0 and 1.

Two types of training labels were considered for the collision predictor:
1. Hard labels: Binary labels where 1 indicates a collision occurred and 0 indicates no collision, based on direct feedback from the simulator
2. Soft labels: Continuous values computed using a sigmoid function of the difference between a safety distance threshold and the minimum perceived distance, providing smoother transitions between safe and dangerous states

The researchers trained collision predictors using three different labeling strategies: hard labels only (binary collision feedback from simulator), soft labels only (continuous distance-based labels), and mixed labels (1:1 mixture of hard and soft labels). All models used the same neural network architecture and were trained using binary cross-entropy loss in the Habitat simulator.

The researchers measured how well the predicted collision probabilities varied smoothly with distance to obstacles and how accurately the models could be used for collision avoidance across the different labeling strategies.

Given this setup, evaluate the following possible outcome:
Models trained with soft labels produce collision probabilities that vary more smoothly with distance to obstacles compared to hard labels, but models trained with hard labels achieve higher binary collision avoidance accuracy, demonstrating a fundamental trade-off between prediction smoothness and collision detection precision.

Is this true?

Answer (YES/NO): NO